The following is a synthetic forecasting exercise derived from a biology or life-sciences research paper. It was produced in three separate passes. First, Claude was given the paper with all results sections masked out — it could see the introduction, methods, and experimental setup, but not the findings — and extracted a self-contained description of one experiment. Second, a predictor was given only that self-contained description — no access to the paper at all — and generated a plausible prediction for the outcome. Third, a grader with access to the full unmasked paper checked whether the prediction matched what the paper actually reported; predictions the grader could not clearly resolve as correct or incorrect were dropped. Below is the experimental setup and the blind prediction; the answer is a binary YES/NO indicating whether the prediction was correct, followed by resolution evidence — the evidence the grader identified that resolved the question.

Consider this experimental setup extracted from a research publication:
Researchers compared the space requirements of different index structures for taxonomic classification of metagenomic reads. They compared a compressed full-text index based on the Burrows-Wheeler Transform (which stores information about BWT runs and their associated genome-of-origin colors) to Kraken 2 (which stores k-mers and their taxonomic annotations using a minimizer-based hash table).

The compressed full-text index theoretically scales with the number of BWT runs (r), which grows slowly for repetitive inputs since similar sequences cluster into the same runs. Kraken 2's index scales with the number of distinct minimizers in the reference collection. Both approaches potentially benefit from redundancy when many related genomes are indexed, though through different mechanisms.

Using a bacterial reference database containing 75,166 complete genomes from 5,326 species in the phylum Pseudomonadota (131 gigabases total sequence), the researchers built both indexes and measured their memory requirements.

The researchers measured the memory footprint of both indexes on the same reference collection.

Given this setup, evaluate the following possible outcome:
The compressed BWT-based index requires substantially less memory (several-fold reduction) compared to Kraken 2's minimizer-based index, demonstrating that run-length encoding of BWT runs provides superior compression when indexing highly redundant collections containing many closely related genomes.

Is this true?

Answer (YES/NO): NO